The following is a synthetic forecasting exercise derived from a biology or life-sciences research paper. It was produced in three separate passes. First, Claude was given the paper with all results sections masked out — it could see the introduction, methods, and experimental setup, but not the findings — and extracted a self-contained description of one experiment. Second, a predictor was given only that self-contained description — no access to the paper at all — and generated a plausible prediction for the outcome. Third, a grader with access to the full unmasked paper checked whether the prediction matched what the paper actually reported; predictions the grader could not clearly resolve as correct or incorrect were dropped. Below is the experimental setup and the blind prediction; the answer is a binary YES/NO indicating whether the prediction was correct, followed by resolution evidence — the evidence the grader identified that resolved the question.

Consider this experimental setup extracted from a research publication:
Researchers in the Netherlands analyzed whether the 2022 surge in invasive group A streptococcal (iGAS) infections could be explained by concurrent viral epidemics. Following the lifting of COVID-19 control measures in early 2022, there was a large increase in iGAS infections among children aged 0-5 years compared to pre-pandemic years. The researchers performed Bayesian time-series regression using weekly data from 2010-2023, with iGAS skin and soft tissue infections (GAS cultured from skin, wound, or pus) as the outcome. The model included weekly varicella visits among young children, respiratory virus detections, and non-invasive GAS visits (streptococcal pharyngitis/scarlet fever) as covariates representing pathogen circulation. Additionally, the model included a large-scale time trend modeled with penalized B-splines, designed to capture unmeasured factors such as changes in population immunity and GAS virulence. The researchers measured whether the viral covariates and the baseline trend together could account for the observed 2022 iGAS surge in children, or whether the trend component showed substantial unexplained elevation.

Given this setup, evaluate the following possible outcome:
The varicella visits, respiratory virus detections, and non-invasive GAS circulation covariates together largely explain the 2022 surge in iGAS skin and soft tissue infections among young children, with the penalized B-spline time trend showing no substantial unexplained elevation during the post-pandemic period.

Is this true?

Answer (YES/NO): NO